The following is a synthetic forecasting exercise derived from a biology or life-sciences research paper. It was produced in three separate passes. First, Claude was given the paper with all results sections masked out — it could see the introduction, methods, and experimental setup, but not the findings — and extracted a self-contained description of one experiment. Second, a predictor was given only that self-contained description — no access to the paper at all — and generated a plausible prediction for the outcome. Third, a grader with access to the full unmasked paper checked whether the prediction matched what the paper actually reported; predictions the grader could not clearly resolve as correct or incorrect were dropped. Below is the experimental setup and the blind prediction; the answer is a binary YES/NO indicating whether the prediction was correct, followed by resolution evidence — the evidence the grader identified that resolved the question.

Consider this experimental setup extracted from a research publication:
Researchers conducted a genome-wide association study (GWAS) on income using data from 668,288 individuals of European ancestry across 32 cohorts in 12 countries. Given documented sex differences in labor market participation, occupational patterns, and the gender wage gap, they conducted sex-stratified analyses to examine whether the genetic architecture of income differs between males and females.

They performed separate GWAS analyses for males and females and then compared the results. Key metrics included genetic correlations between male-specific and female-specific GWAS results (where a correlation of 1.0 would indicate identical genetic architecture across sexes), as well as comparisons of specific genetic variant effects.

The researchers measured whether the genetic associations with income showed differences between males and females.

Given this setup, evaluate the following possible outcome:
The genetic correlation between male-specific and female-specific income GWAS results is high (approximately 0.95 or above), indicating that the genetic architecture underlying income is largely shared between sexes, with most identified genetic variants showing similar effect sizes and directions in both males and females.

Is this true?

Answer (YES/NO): NO